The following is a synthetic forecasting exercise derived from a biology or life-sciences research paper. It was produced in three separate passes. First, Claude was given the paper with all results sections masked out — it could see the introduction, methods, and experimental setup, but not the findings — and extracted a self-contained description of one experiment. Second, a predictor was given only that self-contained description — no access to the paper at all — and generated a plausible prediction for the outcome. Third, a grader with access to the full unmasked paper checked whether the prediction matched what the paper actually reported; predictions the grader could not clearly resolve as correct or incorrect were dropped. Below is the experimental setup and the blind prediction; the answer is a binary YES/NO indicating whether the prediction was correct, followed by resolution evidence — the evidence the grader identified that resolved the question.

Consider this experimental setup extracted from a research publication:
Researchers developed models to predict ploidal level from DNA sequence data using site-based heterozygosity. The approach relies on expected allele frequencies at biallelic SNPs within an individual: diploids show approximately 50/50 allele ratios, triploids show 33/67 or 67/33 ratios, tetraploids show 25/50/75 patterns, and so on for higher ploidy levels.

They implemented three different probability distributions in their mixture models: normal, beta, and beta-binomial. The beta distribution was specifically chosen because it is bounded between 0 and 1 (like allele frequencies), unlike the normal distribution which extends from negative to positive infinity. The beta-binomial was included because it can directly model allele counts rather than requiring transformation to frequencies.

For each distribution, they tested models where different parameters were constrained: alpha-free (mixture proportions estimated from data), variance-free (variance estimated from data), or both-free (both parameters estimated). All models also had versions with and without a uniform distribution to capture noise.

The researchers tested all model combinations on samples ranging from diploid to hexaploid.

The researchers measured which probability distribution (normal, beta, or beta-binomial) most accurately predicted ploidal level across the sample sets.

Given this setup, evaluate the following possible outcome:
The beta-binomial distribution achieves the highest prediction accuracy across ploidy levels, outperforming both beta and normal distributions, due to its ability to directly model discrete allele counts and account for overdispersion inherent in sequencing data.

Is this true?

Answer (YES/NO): NO